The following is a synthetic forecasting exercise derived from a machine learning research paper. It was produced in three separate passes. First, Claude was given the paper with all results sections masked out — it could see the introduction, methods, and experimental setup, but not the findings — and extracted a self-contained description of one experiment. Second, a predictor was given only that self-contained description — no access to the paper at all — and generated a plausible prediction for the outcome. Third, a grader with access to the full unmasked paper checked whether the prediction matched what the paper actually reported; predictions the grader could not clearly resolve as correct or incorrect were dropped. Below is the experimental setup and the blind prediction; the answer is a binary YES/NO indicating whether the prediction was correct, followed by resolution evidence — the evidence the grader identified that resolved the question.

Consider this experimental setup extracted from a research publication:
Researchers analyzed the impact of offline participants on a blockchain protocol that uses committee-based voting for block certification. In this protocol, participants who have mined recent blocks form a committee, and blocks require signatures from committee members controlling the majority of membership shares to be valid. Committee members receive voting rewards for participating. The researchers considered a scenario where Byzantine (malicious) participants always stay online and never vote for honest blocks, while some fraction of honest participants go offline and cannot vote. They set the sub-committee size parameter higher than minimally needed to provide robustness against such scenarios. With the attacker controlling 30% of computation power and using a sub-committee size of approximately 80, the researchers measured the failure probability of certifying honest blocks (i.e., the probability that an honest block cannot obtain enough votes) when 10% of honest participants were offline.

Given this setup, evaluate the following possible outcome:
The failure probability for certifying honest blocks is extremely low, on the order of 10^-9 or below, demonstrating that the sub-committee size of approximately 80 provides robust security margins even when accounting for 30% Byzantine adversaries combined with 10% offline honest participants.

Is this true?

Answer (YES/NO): NO